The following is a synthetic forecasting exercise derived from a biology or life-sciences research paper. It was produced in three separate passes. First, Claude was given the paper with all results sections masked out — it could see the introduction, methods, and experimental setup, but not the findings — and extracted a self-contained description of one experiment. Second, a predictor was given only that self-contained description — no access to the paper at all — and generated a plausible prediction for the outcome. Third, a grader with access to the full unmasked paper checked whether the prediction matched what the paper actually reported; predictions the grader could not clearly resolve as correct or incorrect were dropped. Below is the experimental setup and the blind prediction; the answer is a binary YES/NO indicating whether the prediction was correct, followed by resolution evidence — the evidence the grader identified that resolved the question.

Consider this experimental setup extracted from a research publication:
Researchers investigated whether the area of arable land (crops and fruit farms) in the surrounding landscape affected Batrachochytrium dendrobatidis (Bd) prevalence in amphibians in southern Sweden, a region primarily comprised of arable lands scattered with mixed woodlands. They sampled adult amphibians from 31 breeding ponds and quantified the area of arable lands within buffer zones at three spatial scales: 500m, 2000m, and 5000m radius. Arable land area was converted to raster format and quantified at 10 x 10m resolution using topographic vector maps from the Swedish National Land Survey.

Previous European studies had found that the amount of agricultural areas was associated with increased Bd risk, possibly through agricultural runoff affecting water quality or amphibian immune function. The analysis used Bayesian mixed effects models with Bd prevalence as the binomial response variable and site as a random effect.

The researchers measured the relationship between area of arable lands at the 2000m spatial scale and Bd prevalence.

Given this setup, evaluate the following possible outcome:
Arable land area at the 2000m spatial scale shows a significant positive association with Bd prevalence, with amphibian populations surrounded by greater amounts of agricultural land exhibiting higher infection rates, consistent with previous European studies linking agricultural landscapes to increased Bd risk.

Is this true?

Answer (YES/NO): NO